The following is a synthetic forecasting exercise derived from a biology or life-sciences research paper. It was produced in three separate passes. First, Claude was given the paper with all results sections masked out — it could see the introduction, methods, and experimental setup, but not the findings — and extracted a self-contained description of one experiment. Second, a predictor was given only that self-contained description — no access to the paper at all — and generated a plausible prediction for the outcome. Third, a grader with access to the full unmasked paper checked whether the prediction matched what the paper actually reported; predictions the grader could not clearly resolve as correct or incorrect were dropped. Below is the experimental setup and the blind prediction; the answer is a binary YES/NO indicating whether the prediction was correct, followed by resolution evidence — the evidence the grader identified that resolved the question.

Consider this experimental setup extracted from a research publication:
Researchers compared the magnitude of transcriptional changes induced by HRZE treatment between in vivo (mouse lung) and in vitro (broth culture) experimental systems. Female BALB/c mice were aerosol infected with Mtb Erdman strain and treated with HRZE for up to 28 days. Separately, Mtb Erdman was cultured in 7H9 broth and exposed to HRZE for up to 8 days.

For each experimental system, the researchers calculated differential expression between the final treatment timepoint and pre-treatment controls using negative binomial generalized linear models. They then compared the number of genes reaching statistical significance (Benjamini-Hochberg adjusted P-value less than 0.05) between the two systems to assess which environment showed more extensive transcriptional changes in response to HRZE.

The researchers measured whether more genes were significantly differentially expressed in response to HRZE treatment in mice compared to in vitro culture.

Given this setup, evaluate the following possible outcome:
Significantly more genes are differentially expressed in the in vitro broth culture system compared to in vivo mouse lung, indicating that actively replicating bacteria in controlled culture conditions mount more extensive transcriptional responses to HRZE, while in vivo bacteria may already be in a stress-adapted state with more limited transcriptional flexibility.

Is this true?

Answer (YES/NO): YES